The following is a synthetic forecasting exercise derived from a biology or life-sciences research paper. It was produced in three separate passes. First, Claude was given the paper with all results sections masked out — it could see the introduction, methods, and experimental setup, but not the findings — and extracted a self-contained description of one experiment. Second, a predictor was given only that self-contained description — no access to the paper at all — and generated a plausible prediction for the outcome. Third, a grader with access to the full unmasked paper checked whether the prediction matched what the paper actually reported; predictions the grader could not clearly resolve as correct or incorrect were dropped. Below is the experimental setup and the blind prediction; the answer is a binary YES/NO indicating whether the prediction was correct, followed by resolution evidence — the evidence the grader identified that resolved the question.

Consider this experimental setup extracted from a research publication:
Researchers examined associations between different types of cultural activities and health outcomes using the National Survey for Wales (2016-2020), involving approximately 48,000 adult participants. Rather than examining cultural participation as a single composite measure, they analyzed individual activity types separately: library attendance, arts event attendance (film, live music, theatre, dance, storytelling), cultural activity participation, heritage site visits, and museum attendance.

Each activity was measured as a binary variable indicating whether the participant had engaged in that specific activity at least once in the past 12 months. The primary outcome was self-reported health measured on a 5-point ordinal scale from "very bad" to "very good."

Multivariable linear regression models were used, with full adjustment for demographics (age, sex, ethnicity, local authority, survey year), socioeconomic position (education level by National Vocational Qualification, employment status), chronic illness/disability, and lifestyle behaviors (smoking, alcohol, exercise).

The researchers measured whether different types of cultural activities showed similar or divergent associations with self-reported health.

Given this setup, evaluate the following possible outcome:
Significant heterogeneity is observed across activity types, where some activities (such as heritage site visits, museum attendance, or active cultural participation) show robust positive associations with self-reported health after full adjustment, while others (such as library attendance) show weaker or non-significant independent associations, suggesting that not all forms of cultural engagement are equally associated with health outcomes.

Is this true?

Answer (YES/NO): NO